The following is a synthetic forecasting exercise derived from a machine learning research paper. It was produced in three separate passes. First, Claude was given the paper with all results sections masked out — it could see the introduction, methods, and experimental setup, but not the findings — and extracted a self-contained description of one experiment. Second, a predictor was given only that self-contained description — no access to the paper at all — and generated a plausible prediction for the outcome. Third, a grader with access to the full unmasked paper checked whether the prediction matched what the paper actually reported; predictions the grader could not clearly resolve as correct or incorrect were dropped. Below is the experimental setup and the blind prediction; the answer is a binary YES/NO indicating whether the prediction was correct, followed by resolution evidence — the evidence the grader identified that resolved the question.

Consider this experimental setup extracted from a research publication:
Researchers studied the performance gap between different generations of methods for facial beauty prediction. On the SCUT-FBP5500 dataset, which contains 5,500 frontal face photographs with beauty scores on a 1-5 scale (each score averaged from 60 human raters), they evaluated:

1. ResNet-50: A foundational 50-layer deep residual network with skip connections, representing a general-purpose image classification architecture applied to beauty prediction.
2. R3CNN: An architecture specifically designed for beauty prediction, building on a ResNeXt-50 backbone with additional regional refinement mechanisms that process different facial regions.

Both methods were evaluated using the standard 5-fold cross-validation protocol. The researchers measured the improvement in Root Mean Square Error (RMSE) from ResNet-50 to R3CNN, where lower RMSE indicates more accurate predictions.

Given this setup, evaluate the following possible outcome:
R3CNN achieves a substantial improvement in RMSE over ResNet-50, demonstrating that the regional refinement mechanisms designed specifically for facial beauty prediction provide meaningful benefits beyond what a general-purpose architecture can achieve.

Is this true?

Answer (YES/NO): YES